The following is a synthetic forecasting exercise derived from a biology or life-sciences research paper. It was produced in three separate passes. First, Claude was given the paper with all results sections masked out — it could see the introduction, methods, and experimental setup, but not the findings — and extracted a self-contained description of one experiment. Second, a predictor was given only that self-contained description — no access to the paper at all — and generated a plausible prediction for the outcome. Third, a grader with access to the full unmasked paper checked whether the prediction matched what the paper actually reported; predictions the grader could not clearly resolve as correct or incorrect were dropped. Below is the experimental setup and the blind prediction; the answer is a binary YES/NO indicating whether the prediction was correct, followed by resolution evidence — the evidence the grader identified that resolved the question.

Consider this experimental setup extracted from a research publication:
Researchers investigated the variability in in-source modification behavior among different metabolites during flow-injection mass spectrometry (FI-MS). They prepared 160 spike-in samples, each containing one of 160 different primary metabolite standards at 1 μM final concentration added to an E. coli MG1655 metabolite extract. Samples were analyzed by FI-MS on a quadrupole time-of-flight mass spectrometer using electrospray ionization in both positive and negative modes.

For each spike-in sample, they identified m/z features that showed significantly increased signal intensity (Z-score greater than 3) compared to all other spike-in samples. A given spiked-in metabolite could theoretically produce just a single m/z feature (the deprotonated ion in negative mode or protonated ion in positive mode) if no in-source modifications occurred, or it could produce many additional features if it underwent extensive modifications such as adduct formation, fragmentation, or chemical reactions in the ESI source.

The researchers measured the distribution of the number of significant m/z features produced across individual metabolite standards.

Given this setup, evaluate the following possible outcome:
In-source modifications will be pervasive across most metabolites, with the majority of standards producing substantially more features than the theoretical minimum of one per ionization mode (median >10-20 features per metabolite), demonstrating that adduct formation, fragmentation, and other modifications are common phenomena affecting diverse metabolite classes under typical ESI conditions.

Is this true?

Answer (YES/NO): YES